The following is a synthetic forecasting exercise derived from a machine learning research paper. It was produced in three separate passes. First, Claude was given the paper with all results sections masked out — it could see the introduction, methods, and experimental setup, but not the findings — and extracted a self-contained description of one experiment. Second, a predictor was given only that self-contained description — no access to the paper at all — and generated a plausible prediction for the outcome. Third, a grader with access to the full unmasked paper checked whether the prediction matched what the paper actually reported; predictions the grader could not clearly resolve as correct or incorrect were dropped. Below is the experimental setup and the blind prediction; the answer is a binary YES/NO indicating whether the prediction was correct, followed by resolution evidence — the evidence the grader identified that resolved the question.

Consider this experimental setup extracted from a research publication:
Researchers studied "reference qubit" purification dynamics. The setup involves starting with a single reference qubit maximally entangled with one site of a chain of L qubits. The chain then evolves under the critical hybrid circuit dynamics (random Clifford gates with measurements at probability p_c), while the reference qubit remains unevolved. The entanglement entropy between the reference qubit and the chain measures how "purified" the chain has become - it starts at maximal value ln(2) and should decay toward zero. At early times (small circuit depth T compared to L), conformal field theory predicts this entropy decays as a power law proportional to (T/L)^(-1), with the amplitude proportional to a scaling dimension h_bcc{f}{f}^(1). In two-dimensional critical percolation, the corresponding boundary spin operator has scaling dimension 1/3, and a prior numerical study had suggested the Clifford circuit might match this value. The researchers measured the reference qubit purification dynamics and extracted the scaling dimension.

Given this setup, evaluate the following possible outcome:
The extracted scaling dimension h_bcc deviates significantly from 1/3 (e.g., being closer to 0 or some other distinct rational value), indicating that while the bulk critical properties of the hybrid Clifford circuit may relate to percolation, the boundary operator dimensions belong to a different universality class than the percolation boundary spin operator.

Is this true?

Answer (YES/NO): YES